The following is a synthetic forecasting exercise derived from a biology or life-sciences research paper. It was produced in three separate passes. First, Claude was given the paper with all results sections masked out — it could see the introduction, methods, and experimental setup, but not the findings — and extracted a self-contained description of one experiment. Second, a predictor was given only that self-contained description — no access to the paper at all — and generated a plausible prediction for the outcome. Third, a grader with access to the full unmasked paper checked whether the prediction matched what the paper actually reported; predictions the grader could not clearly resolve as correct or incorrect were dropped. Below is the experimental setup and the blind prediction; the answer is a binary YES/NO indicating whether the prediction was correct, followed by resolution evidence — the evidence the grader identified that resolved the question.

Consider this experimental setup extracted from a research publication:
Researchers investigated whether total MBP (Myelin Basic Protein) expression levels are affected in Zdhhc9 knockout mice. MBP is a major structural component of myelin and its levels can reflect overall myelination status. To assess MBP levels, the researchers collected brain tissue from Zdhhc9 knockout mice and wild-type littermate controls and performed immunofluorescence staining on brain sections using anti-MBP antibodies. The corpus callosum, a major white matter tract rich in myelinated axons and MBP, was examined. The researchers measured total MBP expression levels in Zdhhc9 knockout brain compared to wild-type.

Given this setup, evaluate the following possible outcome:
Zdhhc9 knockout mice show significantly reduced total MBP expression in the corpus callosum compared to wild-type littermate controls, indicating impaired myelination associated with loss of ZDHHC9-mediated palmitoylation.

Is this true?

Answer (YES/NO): NO